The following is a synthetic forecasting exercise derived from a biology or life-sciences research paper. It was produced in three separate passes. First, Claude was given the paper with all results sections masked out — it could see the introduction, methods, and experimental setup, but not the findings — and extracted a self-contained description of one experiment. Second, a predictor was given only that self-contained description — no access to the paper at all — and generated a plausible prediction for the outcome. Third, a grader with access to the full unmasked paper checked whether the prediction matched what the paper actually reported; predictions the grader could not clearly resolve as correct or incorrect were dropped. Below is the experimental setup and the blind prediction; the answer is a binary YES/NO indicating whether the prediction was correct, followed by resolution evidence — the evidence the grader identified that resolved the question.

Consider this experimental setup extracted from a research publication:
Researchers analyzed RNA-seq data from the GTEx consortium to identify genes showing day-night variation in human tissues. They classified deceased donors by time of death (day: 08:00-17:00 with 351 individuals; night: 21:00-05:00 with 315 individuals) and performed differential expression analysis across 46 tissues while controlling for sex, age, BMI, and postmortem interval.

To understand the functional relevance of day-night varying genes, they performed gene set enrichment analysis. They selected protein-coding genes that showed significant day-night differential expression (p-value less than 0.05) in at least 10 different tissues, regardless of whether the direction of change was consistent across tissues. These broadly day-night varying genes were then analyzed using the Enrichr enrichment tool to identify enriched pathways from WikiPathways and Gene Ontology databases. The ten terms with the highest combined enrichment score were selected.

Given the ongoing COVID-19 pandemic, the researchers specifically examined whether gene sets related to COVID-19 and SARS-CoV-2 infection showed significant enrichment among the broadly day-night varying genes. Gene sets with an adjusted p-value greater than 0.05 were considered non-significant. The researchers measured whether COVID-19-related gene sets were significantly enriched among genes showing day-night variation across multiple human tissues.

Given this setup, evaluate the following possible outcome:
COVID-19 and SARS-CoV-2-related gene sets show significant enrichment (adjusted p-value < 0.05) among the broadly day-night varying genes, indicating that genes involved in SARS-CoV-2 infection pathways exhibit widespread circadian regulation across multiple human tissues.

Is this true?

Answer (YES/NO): NO